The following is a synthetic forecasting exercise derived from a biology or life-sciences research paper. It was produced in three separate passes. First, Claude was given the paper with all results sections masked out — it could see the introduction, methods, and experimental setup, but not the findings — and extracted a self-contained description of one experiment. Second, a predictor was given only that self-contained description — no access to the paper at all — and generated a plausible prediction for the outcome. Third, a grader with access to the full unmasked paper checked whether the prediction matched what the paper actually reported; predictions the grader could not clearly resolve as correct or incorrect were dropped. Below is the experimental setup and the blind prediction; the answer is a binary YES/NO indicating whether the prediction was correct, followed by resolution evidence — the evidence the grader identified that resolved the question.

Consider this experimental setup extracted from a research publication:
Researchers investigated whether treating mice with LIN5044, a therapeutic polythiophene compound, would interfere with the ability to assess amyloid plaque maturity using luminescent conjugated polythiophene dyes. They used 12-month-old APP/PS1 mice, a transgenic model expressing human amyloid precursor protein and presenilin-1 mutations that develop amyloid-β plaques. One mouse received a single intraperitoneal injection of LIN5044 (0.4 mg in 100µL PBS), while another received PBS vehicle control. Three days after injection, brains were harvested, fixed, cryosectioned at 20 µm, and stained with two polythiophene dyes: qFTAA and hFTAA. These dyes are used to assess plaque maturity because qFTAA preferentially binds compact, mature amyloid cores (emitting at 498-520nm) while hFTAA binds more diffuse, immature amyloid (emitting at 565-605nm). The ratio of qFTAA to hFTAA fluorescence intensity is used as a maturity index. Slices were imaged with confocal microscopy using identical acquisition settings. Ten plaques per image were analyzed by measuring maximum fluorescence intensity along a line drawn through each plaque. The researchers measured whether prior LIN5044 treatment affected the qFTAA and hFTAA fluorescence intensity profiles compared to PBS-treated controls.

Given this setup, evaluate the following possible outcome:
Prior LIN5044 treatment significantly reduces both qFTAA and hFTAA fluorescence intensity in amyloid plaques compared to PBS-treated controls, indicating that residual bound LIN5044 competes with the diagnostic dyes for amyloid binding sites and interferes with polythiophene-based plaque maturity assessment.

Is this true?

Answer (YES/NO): NO